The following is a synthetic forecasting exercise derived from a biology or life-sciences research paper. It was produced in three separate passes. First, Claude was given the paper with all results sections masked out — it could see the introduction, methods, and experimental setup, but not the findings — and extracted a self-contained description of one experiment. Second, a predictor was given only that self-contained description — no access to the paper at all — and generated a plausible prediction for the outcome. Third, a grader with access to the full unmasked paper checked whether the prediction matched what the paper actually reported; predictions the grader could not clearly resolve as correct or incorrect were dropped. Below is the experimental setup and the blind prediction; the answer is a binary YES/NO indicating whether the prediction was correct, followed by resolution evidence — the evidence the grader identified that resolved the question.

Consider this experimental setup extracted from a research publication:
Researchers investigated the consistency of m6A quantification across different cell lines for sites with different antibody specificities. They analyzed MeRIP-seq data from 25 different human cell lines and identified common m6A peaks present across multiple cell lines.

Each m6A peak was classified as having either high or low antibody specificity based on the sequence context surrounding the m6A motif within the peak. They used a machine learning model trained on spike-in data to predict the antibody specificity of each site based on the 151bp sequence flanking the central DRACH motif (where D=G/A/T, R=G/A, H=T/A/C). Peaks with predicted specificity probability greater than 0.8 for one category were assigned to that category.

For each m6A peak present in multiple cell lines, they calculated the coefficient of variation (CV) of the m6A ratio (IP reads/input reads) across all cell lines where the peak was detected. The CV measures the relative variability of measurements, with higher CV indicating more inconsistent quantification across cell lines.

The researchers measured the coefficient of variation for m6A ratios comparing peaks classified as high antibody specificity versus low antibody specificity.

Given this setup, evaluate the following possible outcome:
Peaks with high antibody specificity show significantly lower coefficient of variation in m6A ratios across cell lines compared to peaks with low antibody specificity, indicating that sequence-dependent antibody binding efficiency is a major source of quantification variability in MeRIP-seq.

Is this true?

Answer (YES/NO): NO